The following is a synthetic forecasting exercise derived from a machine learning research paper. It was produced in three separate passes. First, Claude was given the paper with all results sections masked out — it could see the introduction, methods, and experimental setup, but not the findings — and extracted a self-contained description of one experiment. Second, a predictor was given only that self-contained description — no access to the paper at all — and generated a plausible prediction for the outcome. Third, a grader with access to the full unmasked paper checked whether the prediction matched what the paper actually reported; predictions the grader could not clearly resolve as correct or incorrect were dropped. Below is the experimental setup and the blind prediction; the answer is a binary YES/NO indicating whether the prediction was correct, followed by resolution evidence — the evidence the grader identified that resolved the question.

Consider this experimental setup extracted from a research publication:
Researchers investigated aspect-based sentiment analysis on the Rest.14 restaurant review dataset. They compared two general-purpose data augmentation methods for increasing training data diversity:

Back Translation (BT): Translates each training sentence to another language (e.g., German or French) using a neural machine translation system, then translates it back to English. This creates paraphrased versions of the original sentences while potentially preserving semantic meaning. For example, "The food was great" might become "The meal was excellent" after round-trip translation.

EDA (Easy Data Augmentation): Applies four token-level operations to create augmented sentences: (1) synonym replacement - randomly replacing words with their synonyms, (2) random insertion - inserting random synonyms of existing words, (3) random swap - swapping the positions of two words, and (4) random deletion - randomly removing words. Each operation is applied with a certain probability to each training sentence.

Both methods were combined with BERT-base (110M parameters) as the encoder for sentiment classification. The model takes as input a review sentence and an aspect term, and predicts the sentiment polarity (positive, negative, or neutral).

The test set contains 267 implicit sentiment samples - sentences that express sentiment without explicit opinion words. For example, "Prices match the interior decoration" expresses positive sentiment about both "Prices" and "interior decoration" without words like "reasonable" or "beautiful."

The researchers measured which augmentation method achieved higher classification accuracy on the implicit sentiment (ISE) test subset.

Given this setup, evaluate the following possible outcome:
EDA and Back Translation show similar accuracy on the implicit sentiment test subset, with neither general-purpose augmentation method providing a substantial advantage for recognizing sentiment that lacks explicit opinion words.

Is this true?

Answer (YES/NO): YES